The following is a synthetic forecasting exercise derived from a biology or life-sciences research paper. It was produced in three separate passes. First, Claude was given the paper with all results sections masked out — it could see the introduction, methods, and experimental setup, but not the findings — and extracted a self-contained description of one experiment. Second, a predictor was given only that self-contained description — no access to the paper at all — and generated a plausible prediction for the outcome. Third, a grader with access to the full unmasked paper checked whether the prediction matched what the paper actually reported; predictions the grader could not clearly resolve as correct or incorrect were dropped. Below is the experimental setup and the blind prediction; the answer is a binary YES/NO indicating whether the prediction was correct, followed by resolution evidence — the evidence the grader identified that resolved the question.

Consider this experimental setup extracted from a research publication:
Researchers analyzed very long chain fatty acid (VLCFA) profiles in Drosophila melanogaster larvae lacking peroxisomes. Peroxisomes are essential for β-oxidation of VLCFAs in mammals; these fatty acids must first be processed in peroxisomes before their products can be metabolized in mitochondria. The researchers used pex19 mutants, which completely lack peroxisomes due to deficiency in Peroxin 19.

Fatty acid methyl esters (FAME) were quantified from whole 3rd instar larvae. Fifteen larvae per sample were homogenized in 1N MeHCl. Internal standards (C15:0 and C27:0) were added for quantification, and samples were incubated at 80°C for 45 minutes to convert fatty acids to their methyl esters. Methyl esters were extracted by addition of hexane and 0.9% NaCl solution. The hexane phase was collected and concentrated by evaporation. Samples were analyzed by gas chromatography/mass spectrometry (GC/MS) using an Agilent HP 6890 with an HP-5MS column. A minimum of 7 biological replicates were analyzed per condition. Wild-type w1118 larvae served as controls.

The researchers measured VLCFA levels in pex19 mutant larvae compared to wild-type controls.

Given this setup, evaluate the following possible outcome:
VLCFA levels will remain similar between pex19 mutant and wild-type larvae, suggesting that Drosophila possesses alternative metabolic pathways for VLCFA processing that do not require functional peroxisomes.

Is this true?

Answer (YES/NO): NO